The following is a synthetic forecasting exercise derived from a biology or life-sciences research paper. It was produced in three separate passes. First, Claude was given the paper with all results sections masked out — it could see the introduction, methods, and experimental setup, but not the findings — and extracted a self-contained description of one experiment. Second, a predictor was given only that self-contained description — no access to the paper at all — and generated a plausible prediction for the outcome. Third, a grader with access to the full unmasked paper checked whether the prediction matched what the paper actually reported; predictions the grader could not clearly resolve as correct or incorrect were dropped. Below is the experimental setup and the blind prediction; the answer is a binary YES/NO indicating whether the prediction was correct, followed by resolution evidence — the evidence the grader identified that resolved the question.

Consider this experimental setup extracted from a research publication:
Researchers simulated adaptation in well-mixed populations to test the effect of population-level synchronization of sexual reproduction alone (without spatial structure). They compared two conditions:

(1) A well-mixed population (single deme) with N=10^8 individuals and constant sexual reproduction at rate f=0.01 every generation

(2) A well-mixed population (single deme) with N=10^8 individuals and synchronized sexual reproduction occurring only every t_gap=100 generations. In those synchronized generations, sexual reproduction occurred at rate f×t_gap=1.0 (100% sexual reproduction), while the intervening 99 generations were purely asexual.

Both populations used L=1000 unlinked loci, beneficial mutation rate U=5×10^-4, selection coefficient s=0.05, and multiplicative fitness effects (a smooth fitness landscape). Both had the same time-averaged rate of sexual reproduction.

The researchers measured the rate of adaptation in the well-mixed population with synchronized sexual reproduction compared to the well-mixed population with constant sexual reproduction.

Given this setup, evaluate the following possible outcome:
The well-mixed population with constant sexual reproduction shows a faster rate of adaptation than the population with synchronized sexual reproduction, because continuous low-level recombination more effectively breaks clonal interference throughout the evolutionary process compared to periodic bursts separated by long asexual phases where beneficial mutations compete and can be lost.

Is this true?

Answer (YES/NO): YES